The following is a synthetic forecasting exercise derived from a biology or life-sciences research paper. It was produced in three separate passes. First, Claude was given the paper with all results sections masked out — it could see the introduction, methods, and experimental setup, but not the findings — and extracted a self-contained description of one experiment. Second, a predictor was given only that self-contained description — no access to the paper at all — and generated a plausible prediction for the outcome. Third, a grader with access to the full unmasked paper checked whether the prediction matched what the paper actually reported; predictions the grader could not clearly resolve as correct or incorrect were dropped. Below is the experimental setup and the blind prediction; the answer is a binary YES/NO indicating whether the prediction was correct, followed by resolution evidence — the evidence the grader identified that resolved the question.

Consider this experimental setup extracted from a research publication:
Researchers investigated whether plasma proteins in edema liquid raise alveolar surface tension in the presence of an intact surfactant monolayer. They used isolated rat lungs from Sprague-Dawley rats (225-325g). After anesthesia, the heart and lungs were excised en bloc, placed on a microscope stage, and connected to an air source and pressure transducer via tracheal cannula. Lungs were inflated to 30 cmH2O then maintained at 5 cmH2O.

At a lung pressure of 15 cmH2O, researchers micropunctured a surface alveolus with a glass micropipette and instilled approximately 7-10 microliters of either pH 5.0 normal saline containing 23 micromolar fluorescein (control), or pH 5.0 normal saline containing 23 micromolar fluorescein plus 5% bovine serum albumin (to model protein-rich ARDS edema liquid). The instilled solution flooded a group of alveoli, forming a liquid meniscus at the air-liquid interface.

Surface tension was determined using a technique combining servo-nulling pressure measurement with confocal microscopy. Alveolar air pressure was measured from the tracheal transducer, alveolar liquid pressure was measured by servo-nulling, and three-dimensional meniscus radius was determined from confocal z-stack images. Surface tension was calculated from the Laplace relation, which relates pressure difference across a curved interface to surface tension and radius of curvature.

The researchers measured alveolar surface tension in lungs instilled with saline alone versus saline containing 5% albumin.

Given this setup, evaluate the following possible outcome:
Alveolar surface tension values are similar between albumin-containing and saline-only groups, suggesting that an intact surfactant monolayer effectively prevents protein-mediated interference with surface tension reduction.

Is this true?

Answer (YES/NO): YES